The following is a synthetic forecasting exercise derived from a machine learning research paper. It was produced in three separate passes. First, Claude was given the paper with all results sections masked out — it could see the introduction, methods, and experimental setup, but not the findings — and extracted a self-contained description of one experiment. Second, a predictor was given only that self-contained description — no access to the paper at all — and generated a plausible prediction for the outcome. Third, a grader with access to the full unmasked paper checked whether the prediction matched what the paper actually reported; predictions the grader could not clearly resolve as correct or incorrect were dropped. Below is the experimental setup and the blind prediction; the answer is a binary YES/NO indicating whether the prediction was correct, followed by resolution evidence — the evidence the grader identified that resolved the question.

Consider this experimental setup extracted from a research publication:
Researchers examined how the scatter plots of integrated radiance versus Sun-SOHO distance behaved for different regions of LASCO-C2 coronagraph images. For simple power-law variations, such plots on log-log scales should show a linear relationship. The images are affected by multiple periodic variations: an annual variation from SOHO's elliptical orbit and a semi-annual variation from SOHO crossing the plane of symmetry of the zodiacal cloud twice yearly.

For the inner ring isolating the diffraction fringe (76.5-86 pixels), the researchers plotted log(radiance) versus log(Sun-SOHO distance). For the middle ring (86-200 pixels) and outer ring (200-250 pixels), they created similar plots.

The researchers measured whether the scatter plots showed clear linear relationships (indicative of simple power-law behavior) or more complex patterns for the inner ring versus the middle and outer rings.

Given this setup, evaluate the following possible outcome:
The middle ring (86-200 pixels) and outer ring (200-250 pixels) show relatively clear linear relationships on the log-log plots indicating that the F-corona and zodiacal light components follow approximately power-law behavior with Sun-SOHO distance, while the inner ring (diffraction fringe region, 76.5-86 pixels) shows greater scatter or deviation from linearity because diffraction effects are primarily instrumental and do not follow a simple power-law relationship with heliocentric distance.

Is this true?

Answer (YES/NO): NO